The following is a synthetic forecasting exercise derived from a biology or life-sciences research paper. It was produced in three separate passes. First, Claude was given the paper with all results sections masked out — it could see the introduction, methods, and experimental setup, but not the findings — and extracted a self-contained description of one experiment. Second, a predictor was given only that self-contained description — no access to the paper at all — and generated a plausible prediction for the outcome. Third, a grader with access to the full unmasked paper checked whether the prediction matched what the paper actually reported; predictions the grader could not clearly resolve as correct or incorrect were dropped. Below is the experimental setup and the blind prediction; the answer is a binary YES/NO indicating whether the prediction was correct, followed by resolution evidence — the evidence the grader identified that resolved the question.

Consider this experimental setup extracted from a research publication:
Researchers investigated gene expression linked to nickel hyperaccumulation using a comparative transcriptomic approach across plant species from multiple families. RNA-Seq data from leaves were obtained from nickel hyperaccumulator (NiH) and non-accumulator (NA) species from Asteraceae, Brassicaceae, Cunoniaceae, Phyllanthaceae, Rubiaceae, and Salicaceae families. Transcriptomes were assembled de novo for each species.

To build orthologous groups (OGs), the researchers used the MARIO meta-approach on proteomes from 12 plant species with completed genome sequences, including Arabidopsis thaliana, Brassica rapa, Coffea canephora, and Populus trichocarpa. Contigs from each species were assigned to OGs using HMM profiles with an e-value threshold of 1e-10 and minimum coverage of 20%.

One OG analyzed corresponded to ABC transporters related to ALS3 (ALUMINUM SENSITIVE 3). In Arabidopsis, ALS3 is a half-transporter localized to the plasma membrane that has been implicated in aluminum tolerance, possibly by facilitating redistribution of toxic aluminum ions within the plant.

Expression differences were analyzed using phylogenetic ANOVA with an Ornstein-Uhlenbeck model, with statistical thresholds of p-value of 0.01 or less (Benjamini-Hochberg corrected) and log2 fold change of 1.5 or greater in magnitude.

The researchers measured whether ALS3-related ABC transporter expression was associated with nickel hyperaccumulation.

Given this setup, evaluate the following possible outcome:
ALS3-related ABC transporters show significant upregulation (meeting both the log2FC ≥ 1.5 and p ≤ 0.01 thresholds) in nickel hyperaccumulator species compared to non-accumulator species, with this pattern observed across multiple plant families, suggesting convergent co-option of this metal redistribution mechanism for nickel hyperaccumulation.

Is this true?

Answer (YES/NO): YES